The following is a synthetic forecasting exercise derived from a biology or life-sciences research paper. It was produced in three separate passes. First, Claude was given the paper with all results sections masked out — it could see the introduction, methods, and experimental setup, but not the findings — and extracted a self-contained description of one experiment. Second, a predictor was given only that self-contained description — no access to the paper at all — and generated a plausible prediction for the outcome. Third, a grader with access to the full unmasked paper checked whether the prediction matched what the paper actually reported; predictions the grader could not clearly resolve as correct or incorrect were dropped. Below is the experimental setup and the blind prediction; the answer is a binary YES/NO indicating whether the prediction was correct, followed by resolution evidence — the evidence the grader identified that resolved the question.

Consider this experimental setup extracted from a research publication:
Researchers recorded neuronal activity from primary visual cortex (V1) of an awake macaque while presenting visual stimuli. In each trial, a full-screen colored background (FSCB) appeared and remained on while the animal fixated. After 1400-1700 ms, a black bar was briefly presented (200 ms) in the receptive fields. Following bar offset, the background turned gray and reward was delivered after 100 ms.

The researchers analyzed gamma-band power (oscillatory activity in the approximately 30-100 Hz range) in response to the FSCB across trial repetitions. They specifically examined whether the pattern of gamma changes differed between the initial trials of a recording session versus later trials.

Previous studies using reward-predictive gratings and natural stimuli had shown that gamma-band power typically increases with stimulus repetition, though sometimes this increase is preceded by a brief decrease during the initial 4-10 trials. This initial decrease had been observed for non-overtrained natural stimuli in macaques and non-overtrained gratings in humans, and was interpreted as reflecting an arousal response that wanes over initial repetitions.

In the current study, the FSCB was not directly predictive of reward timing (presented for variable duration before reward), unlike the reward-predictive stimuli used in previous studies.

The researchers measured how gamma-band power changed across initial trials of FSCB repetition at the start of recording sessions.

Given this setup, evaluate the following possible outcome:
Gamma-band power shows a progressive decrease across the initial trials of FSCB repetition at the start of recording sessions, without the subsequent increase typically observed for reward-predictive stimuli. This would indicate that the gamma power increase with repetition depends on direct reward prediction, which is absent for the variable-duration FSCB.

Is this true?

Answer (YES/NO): NO